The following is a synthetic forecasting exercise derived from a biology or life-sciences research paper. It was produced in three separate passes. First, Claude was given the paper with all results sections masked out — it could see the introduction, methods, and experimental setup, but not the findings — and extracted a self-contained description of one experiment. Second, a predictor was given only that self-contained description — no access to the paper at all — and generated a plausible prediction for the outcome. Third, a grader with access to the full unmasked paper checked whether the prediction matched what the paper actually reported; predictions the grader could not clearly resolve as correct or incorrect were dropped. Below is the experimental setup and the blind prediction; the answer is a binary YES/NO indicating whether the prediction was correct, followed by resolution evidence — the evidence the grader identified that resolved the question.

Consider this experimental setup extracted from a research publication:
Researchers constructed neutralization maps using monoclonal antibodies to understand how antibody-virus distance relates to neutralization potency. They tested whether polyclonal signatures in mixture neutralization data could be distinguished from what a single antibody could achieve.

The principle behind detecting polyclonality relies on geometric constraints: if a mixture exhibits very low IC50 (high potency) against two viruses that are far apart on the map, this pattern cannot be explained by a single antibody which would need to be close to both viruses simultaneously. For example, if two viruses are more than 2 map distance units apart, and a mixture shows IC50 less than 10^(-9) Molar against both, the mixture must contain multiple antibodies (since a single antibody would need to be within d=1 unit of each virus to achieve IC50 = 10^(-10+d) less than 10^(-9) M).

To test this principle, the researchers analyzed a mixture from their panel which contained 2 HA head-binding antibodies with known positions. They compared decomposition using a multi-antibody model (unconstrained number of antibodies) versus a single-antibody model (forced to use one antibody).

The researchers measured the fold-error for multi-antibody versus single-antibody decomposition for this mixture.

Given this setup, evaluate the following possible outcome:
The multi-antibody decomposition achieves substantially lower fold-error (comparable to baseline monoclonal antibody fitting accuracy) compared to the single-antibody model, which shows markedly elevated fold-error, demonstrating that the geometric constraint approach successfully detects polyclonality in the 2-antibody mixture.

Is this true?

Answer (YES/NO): YES